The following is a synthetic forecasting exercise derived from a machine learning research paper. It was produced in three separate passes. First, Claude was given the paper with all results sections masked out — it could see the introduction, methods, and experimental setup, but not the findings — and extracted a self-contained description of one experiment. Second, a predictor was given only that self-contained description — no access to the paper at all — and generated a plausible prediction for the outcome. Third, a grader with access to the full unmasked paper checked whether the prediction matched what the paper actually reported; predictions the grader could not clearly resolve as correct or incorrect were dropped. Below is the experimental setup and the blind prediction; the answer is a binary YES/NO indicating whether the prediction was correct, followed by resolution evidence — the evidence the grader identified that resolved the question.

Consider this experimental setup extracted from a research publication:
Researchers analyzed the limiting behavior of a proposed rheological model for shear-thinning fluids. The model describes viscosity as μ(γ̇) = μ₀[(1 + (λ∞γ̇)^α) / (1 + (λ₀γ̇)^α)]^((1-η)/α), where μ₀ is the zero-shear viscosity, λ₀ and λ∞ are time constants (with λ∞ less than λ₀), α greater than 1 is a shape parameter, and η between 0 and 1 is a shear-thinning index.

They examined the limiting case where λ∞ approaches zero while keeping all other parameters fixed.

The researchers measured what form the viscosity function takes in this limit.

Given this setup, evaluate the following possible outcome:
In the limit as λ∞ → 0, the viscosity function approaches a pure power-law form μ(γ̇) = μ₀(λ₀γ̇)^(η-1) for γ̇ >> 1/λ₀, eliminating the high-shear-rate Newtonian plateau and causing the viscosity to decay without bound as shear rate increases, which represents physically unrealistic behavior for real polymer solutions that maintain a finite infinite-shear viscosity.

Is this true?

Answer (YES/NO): NO